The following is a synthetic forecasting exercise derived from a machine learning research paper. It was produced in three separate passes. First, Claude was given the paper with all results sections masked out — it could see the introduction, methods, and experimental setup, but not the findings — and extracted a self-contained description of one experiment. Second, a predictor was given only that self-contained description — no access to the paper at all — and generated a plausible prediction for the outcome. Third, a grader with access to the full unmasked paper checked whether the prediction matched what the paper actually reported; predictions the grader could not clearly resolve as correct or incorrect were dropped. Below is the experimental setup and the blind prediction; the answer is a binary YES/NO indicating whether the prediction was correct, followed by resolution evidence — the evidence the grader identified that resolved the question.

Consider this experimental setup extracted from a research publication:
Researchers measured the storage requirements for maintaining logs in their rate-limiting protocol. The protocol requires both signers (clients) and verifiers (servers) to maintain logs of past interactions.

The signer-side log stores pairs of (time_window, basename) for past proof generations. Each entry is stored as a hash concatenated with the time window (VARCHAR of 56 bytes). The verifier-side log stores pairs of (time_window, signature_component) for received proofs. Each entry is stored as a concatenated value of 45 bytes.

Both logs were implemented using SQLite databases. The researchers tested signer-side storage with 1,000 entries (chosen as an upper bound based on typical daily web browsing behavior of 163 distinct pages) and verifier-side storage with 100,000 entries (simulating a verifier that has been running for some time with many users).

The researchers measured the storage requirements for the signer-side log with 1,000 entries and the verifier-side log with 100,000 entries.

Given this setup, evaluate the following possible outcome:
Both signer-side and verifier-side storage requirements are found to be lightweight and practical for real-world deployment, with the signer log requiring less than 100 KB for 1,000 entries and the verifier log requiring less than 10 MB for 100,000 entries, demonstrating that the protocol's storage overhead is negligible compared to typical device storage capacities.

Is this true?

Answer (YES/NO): YES